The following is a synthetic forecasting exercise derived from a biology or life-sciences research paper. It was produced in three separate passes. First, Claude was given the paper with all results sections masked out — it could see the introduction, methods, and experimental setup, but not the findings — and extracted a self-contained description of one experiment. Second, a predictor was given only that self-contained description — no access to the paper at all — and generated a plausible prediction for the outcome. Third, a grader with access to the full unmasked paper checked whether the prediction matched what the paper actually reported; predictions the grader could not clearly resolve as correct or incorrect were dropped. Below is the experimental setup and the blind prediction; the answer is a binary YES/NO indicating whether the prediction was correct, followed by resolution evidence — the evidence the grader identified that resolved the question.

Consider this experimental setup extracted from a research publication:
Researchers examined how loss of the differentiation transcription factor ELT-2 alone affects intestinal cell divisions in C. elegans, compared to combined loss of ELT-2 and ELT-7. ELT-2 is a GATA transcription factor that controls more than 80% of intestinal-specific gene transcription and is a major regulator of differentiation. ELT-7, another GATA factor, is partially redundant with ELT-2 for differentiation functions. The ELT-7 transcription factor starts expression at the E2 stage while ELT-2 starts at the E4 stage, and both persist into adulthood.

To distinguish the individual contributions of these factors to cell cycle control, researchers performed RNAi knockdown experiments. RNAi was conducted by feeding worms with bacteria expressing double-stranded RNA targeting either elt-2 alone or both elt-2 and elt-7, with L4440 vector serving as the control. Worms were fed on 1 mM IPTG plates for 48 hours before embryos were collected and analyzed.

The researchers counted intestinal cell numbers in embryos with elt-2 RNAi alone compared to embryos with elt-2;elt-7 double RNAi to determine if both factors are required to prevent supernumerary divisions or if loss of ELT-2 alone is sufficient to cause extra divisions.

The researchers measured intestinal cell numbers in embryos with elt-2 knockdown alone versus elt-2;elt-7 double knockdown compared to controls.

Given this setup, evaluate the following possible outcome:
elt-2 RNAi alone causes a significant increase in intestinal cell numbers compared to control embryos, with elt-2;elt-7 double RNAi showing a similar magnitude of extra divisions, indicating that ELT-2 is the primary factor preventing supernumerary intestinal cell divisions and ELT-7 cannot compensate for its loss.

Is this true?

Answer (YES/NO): NO